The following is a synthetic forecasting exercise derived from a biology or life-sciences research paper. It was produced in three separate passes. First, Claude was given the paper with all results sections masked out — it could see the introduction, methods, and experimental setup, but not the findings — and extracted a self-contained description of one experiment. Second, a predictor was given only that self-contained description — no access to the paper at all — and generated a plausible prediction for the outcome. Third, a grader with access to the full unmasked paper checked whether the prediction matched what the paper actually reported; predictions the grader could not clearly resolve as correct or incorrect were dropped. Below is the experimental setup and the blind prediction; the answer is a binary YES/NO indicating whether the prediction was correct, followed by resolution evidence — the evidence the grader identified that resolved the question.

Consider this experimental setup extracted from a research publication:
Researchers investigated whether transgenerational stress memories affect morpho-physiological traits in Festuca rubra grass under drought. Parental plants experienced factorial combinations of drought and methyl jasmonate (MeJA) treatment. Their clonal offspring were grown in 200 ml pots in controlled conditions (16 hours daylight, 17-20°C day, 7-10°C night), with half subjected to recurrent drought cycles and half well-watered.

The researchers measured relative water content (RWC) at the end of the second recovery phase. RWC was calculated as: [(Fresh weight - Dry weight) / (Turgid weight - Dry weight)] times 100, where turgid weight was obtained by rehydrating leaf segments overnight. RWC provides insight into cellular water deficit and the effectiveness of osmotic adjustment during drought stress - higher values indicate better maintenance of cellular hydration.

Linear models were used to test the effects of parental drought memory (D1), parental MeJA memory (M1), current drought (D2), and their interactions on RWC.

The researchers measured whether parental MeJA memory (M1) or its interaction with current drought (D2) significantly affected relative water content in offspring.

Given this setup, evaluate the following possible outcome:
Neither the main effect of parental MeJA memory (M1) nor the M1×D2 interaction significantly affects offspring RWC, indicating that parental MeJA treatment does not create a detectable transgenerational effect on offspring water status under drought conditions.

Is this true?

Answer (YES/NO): NO